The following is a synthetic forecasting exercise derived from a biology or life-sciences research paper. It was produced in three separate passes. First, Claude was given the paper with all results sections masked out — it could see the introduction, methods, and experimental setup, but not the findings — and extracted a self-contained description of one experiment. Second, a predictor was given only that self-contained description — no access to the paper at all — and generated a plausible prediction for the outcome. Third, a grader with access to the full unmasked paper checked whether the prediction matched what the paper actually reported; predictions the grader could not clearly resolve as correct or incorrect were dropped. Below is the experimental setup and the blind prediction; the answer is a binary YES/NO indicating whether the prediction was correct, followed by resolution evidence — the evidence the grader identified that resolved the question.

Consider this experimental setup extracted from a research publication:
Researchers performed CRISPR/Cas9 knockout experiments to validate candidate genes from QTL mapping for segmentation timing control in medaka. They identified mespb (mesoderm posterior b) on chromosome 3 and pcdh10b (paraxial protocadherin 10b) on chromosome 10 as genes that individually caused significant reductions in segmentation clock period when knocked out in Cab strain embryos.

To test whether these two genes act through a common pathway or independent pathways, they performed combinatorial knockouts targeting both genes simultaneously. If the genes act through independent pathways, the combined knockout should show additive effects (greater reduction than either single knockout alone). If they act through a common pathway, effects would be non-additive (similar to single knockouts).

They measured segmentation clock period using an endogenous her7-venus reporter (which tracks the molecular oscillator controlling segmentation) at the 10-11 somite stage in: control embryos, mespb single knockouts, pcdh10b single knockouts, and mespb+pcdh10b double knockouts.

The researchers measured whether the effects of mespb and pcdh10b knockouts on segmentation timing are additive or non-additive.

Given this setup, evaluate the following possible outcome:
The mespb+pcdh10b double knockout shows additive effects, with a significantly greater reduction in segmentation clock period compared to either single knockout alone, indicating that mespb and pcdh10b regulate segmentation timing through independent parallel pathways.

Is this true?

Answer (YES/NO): NO